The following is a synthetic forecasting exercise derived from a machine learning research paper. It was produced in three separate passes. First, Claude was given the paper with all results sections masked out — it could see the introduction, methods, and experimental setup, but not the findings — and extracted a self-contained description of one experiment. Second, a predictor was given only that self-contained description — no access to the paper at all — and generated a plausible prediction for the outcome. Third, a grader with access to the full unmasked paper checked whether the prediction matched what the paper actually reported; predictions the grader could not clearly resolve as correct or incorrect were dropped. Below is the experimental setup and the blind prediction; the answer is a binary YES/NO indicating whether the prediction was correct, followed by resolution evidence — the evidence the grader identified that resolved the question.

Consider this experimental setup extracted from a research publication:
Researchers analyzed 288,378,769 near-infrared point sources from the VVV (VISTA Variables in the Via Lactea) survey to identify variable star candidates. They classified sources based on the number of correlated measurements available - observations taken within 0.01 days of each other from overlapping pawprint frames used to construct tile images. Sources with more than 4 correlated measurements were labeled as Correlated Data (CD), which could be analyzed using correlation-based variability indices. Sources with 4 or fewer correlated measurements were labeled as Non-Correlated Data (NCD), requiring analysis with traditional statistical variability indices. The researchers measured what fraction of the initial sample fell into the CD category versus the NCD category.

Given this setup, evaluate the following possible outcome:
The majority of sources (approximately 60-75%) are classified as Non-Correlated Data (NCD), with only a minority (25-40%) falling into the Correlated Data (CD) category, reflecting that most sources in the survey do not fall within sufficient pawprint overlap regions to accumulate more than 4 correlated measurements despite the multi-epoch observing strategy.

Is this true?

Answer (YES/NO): NO